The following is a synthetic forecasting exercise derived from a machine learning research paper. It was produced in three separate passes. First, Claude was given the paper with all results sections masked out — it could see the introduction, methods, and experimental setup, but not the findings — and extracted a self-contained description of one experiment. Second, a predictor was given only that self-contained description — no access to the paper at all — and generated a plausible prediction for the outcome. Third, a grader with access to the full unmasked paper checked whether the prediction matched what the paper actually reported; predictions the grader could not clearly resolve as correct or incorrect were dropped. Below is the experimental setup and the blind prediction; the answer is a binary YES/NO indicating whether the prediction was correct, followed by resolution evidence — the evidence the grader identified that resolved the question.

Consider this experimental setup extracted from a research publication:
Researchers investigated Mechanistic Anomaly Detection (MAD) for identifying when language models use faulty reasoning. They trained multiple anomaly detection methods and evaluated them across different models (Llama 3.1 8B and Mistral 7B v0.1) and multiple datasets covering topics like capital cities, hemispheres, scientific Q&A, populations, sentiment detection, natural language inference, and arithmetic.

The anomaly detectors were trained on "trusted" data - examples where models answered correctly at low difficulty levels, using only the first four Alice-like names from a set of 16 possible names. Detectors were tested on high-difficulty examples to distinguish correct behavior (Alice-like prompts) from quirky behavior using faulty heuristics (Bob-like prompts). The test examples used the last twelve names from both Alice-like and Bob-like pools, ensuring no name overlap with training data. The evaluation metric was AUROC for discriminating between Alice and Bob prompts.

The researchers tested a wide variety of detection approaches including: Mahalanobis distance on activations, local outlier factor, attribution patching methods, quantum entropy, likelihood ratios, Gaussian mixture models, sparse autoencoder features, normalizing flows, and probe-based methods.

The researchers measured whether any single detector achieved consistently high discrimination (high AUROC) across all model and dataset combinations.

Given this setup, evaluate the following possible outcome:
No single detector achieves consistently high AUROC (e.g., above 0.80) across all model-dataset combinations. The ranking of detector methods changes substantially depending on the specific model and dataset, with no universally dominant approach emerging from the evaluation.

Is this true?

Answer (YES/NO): YES